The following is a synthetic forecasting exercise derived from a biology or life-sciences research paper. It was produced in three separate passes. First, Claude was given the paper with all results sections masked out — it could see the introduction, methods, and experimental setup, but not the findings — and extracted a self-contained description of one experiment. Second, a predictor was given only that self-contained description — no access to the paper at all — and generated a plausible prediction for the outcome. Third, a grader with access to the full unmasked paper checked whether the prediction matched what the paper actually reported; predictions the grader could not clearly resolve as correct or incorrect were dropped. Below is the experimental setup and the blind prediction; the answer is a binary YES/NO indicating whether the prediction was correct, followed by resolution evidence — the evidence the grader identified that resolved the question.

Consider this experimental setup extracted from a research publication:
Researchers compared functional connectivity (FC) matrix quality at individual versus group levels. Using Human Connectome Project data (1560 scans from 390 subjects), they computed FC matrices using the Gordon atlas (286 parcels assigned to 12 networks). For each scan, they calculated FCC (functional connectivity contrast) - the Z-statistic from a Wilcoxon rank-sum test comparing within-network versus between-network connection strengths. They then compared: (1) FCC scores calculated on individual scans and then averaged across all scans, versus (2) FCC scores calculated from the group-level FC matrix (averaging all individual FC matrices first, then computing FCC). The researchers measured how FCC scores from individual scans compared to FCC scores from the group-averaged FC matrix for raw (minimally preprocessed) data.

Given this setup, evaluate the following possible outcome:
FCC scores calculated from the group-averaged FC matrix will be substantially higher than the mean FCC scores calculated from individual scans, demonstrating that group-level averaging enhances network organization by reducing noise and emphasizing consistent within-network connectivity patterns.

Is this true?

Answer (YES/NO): YES